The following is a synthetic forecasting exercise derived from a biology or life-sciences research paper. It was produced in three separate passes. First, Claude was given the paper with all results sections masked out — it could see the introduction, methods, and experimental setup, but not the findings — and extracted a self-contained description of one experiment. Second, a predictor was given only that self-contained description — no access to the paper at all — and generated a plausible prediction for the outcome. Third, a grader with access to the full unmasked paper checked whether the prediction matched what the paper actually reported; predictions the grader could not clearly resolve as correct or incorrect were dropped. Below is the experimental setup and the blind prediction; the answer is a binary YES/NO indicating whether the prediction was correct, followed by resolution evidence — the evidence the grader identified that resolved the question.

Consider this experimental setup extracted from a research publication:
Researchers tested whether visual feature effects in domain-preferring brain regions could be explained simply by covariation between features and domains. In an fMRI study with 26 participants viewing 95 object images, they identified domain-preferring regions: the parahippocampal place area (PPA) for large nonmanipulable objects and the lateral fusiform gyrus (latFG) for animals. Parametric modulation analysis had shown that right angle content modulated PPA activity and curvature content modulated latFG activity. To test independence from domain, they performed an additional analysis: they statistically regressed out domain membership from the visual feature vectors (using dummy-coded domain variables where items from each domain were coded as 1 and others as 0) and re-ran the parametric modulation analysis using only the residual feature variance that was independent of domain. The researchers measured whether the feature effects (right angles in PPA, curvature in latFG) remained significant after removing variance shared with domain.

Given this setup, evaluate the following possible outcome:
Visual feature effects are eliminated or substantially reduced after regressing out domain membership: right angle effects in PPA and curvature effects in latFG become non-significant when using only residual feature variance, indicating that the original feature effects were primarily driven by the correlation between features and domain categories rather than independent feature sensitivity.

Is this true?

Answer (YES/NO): NO